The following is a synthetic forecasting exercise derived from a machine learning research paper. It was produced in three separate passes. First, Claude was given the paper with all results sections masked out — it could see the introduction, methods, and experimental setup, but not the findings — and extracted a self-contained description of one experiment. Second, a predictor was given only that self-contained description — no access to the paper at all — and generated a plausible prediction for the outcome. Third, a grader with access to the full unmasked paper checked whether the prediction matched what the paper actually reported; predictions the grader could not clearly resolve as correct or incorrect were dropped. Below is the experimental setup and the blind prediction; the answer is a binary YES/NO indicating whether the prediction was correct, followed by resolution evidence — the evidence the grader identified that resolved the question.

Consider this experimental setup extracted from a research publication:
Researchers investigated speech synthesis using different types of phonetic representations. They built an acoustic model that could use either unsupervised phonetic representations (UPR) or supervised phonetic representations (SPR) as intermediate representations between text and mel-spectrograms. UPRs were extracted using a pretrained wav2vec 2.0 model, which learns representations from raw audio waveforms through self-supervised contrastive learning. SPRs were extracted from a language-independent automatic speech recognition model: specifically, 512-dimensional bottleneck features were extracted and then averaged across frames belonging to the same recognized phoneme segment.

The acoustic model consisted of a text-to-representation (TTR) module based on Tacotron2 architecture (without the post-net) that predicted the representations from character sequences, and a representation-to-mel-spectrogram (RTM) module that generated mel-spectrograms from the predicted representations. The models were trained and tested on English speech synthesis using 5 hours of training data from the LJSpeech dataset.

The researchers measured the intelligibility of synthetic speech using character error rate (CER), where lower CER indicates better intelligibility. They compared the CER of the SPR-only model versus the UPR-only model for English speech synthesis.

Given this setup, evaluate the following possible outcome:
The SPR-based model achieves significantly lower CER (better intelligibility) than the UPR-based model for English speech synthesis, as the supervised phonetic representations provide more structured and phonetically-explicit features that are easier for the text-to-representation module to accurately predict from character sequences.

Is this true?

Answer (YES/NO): NO